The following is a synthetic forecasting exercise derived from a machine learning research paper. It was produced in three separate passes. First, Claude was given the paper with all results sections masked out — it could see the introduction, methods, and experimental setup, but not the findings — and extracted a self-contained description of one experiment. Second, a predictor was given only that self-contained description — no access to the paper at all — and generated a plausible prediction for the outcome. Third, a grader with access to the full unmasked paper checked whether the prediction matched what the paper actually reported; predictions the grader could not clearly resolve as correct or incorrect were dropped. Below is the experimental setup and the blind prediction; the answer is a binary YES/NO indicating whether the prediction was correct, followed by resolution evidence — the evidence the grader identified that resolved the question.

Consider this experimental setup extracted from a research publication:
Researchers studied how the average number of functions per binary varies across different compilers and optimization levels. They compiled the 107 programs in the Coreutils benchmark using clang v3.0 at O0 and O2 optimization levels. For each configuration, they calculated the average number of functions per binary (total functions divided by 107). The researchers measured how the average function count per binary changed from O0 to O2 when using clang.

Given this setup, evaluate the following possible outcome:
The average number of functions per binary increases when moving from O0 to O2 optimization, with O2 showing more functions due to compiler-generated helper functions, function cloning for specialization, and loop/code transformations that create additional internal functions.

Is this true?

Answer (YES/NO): NO